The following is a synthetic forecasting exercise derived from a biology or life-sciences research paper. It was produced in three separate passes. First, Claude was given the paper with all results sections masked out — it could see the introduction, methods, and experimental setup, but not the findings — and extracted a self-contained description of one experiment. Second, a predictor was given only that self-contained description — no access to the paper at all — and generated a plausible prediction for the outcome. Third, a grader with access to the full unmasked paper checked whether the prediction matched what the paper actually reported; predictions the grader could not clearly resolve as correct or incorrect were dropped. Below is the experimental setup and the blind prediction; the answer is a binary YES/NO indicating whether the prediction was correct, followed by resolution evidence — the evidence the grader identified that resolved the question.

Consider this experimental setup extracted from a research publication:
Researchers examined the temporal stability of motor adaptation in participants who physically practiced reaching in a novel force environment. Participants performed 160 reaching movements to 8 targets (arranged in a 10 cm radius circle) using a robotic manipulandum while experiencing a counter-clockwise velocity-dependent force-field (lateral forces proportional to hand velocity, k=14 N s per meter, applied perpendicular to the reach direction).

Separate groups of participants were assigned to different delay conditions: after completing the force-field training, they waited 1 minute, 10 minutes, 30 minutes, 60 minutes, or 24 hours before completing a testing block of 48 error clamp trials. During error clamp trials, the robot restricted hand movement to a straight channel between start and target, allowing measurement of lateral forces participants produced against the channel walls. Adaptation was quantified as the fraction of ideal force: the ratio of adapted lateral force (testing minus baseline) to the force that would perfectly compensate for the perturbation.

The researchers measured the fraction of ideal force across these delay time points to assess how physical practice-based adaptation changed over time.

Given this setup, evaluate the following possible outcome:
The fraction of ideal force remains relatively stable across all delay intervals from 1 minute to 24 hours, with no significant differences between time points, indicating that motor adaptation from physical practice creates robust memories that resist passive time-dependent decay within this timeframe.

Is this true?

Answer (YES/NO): NO